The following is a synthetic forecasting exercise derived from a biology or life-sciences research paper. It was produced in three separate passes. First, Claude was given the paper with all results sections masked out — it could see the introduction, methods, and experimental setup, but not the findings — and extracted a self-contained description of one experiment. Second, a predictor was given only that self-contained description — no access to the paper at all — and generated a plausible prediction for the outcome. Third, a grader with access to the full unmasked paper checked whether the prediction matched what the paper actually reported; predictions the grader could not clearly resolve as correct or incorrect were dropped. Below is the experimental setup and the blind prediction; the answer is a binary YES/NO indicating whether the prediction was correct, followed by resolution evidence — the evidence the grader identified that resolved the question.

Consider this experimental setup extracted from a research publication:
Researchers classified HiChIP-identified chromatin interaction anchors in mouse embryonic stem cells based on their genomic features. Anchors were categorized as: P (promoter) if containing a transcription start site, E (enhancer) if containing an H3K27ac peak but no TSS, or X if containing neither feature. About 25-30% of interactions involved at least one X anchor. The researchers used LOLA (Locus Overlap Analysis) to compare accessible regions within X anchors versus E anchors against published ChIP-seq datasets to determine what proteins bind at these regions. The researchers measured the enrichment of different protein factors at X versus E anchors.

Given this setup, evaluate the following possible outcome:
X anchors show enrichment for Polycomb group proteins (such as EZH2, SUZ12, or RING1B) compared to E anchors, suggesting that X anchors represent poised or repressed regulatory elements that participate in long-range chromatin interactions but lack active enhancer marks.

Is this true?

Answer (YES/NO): YES